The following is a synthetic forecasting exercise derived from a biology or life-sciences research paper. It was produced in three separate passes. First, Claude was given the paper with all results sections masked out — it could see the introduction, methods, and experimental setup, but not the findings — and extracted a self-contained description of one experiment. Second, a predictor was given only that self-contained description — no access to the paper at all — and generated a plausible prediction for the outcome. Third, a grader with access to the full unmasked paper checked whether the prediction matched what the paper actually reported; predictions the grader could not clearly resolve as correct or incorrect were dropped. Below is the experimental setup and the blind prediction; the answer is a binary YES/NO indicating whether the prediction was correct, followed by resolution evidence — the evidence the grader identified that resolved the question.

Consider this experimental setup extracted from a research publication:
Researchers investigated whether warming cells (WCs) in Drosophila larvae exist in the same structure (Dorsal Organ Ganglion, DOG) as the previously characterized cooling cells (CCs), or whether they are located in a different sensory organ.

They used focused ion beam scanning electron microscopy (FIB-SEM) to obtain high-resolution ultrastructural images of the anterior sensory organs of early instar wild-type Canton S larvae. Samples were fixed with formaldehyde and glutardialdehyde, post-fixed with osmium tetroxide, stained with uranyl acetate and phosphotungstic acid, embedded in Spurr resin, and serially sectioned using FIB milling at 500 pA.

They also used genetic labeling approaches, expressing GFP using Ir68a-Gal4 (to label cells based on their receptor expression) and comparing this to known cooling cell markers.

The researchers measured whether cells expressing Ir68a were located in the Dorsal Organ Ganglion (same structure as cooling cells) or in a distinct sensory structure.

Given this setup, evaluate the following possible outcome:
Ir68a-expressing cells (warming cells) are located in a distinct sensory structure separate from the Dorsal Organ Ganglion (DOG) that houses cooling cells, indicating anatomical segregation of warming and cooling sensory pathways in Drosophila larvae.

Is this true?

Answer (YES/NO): NO